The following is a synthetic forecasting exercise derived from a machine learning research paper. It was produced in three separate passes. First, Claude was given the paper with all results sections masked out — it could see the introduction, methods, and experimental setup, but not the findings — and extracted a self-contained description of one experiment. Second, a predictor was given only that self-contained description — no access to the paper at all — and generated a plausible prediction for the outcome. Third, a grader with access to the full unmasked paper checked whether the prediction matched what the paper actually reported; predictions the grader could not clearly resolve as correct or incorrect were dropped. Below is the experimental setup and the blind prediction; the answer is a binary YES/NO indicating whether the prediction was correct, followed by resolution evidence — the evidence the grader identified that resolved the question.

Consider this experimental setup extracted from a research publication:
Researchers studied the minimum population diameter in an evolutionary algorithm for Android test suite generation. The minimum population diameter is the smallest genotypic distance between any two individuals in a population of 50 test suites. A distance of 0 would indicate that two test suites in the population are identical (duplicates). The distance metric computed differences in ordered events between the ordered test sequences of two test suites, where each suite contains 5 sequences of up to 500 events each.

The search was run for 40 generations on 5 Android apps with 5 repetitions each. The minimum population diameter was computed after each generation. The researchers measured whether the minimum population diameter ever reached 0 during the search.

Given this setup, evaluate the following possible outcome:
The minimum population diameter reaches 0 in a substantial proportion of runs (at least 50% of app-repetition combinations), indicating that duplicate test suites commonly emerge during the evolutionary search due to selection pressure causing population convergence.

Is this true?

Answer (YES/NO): YES